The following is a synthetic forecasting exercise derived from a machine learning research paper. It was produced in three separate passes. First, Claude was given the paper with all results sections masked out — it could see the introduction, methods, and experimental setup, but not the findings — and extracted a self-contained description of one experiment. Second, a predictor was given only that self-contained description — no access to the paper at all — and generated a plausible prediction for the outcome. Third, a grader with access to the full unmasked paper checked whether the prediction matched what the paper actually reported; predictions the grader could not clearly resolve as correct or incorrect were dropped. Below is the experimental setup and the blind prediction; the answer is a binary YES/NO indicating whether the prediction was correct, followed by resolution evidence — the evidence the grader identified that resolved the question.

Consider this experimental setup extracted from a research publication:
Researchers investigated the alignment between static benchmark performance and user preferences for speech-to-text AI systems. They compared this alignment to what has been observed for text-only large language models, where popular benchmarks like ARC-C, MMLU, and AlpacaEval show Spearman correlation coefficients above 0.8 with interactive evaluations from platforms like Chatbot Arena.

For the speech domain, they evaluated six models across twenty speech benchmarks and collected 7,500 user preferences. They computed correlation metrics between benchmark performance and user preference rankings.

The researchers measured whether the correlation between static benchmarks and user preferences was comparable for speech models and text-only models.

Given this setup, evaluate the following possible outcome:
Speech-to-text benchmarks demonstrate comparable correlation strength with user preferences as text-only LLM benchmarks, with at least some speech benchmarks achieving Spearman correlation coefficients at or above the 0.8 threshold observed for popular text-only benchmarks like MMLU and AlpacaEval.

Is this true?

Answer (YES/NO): NO